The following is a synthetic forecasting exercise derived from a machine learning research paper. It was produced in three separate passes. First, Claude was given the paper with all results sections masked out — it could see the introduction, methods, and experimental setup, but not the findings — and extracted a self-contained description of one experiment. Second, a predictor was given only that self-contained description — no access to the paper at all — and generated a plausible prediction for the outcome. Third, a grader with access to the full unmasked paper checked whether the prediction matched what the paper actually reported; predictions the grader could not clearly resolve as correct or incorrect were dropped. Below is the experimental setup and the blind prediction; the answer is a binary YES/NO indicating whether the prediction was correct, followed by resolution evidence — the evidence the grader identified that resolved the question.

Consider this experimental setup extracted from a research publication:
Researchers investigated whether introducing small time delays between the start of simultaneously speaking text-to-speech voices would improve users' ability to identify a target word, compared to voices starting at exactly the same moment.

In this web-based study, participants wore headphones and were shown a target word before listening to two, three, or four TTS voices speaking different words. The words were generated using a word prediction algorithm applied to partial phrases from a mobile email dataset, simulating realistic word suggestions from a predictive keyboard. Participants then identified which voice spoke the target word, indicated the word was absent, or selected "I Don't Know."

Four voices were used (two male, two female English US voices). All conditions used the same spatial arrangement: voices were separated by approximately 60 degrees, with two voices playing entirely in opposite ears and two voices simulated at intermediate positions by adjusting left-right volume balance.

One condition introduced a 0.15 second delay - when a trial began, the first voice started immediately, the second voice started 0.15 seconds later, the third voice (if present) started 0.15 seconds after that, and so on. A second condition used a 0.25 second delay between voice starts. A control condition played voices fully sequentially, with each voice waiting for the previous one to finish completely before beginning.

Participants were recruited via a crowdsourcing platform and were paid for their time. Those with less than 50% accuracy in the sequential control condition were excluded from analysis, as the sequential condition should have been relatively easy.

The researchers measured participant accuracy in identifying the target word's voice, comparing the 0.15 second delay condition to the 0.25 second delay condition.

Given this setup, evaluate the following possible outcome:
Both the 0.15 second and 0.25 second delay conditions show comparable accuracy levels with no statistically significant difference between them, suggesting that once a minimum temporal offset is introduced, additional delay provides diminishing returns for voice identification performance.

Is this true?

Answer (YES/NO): NO